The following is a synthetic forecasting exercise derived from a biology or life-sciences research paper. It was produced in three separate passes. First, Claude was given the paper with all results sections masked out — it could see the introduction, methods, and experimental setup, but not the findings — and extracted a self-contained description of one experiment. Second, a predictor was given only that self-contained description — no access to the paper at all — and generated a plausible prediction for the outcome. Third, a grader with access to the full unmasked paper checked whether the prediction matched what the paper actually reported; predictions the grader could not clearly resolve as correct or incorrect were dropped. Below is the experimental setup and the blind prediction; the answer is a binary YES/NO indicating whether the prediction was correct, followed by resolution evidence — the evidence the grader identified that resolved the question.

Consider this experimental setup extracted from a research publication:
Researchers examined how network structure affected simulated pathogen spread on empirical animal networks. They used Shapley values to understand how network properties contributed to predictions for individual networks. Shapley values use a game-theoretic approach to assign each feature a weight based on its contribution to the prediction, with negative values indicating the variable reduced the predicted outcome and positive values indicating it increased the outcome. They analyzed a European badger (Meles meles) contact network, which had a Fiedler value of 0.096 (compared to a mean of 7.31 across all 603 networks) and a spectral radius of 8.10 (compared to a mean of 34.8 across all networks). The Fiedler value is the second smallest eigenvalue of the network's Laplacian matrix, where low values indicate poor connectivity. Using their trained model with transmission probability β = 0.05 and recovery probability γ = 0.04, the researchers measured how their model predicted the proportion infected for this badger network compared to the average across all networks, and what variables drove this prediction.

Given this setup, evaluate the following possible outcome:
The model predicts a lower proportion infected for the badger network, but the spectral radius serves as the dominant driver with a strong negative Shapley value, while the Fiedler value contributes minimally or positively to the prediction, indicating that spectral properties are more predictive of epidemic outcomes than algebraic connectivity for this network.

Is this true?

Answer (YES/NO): NO